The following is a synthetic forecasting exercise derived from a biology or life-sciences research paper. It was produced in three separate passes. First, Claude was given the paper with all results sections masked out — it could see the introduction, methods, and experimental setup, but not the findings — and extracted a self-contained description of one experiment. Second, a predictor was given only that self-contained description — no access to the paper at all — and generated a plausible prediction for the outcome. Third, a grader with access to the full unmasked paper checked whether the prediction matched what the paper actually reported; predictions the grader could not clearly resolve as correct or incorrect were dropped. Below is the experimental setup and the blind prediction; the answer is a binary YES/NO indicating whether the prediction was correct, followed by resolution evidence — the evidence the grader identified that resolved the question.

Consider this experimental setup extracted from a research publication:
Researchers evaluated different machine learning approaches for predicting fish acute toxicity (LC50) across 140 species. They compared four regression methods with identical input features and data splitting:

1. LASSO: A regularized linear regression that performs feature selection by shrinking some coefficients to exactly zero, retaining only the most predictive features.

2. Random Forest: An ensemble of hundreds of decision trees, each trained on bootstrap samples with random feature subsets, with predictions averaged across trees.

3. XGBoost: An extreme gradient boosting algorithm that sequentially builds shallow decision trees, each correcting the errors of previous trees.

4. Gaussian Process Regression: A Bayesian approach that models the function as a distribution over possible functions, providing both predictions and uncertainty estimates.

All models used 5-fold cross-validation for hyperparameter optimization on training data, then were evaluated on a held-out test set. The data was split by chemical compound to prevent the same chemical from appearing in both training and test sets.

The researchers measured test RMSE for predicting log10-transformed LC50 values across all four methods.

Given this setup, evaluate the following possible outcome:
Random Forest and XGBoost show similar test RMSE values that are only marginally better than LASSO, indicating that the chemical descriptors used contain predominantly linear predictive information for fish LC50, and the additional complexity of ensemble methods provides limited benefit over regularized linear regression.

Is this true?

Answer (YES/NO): NO